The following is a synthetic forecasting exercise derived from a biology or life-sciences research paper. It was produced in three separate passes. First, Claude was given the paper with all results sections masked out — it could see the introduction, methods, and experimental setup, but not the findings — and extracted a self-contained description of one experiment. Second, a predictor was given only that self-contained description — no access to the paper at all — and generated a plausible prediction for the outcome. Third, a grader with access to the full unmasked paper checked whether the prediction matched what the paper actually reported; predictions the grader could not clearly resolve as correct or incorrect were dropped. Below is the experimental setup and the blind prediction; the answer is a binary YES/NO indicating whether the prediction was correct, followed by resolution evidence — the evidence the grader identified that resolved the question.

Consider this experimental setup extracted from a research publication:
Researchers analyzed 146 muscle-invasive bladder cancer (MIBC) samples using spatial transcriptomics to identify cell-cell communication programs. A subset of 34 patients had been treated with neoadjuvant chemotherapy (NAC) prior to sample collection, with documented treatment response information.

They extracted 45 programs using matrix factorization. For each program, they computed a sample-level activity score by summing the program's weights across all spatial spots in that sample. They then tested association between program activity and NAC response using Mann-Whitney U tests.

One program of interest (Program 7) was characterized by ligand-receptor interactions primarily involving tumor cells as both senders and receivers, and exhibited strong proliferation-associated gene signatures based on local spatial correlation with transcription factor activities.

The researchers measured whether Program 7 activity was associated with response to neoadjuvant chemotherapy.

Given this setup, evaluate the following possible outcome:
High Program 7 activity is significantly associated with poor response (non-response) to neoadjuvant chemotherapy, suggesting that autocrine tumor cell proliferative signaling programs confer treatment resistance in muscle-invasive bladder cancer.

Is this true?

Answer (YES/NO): NO